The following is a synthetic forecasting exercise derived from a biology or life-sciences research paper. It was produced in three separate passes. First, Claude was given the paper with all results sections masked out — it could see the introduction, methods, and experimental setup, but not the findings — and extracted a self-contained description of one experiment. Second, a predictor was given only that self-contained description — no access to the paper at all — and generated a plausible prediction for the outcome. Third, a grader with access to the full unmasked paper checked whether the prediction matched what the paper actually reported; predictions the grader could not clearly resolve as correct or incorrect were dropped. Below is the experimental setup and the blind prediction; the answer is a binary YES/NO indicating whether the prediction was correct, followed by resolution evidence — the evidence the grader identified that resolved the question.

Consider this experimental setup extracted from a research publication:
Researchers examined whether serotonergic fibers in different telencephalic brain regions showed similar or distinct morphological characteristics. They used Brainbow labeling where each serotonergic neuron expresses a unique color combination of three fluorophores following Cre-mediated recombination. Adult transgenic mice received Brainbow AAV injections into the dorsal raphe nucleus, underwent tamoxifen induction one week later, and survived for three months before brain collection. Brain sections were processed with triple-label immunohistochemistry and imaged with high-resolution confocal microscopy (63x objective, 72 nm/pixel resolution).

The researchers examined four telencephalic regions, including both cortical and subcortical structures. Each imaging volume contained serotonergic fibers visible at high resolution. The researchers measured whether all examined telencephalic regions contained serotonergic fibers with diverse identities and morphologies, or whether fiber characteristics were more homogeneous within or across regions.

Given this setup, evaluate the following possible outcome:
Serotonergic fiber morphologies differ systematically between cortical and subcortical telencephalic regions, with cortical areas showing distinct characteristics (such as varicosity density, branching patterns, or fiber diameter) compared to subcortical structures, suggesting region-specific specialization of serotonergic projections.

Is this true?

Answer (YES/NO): NO